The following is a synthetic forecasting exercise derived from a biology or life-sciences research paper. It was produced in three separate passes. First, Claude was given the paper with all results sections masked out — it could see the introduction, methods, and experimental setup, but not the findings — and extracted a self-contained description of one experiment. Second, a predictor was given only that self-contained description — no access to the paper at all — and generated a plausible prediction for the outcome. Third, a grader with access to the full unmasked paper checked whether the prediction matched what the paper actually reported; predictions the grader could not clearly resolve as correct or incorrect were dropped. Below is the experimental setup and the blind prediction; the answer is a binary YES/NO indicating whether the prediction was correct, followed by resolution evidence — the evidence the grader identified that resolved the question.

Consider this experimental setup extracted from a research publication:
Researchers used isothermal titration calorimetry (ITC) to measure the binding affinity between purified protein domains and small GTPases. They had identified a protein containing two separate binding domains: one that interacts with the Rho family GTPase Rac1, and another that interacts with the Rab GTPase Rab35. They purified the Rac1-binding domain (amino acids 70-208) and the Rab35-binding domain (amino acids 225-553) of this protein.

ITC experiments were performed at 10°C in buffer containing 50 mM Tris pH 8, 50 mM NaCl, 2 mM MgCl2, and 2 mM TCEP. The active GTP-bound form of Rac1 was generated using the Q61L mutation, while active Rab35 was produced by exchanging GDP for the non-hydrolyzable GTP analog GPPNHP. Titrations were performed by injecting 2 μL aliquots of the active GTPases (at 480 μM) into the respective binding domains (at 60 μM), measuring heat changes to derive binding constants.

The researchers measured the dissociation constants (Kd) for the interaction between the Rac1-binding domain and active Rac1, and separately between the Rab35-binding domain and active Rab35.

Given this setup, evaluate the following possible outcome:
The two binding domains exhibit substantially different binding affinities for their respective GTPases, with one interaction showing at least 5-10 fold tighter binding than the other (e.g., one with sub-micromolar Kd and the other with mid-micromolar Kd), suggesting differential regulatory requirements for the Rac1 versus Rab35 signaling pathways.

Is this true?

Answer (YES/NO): YES